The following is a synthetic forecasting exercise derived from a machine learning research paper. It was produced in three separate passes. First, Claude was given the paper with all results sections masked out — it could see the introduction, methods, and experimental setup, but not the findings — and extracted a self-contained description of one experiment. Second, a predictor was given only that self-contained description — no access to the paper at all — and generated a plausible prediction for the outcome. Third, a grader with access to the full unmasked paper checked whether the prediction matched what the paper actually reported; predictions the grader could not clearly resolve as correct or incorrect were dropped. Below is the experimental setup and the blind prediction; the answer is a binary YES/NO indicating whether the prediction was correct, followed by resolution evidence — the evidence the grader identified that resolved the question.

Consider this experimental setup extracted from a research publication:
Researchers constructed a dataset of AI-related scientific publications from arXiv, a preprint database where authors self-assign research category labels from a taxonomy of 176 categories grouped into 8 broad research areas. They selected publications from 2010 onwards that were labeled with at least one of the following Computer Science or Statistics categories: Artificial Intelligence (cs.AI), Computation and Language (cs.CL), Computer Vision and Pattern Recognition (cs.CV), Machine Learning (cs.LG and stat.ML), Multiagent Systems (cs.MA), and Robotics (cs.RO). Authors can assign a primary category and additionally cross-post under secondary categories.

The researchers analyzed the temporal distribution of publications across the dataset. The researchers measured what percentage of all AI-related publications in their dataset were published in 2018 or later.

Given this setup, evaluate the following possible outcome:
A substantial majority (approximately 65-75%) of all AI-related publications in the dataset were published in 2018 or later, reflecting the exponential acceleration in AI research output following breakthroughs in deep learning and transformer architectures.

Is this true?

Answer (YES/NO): NO